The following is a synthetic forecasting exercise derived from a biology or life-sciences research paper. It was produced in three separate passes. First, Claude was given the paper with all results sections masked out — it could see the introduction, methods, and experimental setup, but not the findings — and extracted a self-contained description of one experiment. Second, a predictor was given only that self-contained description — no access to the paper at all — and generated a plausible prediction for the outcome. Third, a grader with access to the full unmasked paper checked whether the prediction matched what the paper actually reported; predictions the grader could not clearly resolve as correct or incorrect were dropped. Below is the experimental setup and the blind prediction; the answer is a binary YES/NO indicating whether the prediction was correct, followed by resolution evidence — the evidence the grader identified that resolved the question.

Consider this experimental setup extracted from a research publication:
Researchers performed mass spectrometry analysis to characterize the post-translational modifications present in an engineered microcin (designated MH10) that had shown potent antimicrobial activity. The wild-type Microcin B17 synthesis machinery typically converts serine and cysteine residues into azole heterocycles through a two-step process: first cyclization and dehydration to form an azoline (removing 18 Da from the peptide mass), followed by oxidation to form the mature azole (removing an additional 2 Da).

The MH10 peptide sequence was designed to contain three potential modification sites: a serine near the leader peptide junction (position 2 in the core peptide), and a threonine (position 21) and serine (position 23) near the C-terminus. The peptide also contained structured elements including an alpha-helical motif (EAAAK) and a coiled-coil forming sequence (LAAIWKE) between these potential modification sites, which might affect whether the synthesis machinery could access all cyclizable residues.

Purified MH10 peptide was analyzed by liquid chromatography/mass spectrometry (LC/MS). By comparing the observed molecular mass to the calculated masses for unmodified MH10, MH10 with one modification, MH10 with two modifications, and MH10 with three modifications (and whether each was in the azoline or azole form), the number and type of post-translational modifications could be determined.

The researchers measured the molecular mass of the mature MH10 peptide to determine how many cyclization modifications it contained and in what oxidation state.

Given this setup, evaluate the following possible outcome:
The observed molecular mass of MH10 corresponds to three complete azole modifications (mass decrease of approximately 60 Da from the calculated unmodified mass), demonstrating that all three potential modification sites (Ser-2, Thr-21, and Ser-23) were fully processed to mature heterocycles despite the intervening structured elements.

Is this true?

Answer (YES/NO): NO